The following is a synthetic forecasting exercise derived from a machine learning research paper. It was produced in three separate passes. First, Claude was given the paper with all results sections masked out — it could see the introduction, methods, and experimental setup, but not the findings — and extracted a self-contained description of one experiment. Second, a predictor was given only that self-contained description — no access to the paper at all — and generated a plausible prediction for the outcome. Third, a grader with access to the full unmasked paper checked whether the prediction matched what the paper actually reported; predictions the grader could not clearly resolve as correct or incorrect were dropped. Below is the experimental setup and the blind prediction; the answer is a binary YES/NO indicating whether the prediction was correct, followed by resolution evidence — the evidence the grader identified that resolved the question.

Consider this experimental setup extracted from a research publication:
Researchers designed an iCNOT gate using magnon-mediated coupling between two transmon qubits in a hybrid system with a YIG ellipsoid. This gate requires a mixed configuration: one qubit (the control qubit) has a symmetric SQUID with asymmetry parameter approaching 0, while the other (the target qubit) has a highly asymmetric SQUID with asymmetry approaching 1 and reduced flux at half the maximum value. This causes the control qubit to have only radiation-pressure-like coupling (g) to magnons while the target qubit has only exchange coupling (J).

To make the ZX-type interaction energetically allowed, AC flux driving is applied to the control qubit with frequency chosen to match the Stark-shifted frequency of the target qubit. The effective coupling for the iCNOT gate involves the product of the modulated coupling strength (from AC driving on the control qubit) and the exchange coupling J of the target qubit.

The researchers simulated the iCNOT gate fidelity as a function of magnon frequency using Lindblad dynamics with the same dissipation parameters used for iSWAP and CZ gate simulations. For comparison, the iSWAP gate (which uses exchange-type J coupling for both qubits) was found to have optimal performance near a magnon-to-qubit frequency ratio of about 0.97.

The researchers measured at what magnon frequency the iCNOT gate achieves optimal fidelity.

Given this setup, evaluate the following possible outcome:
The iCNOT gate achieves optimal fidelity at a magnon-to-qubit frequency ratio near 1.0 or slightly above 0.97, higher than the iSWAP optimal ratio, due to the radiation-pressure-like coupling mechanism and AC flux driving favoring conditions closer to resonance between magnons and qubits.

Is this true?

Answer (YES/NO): YES